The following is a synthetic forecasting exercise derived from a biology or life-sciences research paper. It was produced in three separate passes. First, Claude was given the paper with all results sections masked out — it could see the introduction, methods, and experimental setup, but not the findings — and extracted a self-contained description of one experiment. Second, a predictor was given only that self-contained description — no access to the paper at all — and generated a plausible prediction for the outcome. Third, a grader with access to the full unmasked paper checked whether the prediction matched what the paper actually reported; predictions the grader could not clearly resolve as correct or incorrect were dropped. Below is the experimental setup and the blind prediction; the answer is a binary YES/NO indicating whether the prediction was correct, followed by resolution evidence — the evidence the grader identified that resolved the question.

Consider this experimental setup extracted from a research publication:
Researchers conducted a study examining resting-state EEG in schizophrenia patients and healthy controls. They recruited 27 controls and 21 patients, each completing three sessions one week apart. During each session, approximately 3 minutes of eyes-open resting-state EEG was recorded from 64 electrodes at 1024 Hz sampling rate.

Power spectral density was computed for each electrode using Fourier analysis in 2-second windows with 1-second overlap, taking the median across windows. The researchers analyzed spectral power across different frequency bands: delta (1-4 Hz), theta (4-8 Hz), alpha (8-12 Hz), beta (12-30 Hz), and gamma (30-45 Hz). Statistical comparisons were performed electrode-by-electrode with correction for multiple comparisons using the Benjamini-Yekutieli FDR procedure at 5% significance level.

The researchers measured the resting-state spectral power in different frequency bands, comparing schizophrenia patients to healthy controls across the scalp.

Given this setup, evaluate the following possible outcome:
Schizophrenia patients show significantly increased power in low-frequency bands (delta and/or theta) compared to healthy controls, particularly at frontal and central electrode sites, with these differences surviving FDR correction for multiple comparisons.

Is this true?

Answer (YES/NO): NO